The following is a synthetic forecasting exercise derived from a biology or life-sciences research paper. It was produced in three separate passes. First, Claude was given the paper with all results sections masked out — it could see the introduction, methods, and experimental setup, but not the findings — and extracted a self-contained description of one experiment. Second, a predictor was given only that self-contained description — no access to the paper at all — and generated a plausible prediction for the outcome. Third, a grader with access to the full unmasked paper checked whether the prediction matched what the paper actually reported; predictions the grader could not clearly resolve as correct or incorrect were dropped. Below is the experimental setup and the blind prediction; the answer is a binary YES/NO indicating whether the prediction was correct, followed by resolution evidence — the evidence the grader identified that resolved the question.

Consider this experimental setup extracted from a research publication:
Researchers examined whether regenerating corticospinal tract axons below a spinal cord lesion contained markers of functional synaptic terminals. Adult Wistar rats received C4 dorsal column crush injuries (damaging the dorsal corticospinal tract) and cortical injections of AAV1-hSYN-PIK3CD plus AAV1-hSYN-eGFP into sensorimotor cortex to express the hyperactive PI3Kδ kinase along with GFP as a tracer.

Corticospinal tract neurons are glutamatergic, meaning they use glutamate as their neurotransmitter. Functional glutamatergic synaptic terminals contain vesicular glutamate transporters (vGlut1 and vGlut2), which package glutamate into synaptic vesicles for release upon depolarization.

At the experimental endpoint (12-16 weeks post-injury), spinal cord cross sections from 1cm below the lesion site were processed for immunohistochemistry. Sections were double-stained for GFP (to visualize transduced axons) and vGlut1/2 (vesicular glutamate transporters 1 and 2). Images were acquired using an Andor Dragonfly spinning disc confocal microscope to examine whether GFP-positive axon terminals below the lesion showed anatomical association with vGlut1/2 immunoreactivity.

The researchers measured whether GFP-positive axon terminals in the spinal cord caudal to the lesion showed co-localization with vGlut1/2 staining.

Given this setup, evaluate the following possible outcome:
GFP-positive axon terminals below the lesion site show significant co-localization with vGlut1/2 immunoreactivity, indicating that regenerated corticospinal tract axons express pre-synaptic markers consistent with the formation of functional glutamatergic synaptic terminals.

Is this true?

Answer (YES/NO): YES